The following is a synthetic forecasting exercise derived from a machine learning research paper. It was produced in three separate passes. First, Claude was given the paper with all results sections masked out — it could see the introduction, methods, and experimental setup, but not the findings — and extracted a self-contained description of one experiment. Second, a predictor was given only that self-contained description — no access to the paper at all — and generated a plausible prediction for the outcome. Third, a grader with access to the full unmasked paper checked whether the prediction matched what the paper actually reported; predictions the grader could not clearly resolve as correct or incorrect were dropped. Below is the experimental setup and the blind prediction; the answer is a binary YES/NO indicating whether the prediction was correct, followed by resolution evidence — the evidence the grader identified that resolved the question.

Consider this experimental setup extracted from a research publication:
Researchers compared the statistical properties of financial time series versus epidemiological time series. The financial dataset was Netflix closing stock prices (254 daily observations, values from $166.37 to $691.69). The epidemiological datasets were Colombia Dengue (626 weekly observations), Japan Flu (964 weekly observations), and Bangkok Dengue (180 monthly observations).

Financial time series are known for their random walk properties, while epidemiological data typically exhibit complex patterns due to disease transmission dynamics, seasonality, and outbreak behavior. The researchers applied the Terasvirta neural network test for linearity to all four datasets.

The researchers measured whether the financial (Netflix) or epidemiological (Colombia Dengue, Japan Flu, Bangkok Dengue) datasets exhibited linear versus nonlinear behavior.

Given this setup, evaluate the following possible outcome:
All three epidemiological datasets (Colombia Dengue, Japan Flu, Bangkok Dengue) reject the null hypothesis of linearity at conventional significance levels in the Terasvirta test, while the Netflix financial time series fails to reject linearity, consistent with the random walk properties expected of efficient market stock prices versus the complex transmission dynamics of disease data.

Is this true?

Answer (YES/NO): YES